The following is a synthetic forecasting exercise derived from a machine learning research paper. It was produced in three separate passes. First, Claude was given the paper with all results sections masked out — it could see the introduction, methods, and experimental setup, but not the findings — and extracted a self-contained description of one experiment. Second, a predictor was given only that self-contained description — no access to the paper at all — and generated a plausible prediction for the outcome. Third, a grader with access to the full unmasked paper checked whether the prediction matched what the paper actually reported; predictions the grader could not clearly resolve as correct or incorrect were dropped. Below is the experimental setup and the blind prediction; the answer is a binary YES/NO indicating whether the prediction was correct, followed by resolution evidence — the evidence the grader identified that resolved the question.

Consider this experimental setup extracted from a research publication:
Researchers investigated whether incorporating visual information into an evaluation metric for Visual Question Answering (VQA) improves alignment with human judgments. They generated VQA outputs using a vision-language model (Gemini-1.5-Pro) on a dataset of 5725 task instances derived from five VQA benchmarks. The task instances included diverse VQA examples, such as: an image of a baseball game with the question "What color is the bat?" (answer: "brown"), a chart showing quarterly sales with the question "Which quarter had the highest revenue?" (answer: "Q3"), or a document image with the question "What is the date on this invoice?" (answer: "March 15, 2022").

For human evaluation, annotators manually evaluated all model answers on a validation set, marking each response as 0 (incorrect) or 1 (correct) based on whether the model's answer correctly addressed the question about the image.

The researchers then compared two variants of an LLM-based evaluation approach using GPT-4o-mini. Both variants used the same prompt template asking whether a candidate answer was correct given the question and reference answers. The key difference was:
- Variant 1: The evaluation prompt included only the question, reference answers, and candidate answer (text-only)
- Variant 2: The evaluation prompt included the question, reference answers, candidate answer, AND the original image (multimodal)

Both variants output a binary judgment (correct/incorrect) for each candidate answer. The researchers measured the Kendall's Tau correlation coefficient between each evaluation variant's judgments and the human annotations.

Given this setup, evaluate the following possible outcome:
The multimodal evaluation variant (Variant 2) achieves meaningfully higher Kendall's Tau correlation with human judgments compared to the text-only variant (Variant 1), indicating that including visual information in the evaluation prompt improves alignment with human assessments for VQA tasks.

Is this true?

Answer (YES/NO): YES